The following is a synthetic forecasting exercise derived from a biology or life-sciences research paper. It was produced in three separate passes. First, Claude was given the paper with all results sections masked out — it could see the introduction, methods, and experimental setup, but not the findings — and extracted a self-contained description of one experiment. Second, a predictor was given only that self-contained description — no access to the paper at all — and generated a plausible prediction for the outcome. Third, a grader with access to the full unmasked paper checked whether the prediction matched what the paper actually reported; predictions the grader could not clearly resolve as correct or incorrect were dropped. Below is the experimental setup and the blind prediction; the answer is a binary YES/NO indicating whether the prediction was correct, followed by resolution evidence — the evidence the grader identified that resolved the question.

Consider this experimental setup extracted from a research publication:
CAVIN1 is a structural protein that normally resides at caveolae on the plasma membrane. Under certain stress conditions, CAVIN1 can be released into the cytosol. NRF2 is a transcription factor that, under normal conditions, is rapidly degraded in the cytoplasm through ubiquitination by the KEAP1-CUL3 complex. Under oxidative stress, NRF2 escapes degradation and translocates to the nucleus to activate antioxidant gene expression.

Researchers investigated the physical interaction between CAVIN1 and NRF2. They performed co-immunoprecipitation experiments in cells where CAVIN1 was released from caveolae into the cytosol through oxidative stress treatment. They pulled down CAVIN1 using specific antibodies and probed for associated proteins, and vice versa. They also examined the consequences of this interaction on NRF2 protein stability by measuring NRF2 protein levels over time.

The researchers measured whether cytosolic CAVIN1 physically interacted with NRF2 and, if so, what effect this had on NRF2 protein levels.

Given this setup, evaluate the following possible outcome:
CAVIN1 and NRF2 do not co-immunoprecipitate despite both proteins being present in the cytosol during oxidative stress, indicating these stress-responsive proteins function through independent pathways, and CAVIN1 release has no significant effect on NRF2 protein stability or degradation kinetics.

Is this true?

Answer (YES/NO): NO